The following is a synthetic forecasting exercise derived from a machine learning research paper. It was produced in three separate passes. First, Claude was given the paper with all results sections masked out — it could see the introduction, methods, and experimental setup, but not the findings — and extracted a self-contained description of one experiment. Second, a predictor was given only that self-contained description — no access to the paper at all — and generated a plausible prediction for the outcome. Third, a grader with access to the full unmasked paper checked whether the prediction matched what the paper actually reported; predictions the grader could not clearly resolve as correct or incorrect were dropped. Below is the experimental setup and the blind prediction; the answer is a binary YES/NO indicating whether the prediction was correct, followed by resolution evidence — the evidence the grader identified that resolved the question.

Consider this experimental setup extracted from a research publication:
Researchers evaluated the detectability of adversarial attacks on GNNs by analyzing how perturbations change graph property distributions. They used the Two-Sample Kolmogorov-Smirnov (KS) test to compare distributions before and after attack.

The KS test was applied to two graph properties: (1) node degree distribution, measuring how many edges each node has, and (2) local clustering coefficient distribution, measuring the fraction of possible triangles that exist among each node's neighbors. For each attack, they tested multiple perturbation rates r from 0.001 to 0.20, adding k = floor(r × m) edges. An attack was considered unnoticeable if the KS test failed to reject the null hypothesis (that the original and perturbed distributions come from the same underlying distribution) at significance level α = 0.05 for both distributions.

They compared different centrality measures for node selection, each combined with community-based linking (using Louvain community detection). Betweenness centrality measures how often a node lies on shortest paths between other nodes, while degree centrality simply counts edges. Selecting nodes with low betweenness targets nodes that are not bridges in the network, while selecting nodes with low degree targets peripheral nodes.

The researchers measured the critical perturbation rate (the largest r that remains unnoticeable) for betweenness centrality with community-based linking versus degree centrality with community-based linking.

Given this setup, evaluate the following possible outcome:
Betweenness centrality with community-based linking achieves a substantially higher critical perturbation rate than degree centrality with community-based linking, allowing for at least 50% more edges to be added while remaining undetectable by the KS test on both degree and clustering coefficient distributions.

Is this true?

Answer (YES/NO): NO